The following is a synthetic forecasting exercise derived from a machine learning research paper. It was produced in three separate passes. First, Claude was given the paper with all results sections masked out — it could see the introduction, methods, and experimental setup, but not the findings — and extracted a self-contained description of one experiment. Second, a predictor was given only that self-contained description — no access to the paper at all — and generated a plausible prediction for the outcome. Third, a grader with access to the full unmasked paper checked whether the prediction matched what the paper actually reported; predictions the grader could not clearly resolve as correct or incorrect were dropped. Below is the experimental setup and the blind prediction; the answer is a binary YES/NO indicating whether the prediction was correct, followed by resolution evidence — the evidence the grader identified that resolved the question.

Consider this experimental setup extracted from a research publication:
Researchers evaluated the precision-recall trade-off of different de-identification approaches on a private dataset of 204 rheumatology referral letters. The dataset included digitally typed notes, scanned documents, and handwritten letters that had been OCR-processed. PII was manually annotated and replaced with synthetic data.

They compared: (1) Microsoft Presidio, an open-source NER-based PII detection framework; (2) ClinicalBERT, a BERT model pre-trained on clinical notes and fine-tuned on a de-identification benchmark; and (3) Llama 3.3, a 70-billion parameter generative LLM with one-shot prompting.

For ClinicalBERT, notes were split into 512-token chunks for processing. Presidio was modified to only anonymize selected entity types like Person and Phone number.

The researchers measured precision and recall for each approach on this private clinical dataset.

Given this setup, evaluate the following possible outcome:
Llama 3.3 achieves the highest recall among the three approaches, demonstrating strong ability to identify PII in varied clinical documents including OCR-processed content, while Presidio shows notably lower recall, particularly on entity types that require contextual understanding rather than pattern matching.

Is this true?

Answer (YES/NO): YES